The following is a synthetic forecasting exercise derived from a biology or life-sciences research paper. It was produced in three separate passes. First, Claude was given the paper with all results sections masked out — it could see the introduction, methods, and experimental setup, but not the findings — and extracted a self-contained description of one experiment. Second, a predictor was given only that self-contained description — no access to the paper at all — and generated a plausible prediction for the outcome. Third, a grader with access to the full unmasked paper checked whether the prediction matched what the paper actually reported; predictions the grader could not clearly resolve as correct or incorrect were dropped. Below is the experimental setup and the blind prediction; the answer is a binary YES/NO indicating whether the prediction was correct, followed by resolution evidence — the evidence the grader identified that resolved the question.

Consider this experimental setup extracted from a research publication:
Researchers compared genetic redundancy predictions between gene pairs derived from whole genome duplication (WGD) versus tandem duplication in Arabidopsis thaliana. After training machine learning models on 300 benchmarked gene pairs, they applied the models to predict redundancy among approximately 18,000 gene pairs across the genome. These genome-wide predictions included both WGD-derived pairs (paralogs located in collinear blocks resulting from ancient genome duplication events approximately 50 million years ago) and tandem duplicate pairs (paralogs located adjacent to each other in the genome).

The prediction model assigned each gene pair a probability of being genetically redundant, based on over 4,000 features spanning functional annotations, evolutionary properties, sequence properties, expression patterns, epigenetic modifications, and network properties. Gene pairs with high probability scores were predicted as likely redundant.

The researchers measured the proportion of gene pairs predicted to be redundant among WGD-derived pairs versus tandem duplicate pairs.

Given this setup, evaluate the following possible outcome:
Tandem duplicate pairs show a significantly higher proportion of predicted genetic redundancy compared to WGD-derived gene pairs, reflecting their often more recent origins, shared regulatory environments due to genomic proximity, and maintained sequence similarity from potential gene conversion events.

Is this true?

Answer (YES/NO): NO